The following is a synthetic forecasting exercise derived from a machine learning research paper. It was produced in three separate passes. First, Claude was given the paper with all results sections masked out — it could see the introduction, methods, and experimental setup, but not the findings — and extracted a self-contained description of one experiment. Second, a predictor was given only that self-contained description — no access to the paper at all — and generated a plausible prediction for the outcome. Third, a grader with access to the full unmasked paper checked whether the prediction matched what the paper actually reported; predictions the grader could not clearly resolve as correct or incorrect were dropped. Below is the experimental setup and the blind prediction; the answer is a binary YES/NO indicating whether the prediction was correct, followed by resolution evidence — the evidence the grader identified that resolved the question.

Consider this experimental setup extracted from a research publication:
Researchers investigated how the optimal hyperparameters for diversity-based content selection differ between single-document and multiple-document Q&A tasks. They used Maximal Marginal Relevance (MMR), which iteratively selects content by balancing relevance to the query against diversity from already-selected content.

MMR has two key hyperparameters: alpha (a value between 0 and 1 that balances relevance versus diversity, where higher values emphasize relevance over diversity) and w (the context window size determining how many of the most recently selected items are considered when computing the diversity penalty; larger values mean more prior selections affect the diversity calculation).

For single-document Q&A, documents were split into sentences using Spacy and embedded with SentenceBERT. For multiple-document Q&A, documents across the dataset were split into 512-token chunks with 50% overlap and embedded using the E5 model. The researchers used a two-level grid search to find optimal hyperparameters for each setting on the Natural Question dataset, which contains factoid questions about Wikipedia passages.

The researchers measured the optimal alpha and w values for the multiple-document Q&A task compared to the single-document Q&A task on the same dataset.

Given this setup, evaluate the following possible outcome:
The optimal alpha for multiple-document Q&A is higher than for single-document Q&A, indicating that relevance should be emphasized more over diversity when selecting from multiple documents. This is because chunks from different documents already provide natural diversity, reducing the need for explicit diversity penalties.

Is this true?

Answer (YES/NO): YES